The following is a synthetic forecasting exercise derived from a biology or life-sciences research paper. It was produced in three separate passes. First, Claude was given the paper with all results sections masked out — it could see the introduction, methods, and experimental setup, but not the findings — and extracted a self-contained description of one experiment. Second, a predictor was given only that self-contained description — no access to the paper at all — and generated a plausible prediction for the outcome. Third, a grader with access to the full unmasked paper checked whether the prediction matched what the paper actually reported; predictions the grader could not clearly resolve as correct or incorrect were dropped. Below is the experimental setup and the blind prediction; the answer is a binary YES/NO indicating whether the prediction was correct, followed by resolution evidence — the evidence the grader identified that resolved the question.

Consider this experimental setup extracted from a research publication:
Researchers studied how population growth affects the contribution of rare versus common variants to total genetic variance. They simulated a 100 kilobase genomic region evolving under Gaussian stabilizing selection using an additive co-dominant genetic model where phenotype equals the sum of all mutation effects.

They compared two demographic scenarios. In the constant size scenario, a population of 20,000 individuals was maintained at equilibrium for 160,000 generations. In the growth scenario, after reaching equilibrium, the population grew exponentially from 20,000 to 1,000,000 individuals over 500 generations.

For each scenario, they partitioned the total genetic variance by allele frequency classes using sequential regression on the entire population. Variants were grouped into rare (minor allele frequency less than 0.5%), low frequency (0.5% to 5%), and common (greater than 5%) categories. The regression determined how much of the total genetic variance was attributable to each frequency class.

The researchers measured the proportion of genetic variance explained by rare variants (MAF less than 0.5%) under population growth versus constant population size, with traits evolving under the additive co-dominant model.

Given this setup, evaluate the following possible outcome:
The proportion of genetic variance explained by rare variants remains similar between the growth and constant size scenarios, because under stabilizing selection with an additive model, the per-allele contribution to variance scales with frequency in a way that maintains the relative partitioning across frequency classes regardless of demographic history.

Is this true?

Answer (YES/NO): NO